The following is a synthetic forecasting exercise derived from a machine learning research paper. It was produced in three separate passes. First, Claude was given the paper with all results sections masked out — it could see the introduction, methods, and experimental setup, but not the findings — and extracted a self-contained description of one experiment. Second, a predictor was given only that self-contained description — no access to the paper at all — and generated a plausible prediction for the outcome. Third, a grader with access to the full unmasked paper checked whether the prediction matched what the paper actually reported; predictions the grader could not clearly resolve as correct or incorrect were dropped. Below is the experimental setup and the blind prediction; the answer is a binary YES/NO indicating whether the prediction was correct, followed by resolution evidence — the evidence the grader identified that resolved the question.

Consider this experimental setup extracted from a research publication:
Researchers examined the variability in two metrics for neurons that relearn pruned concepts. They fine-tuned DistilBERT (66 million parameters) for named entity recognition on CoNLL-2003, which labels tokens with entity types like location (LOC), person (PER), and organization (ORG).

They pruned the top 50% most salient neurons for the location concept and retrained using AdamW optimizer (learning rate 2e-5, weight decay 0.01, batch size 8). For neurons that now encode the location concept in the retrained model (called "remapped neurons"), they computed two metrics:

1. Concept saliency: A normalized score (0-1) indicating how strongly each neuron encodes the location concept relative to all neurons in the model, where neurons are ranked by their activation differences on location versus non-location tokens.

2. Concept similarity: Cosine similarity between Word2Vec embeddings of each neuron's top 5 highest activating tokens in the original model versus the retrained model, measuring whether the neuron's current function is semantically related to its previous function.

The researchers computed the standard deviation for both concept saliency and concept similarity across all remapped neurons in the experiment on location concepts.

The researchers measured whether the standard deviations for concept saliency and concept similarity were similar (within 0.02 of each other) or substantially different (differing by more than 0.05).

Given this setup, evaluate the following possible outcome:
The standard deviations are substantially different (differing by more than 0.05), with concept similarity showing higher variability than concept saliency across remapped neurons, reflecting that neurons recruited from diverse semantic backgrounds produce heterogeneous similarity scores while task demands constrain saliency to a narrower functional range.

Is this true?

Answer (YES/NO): NO